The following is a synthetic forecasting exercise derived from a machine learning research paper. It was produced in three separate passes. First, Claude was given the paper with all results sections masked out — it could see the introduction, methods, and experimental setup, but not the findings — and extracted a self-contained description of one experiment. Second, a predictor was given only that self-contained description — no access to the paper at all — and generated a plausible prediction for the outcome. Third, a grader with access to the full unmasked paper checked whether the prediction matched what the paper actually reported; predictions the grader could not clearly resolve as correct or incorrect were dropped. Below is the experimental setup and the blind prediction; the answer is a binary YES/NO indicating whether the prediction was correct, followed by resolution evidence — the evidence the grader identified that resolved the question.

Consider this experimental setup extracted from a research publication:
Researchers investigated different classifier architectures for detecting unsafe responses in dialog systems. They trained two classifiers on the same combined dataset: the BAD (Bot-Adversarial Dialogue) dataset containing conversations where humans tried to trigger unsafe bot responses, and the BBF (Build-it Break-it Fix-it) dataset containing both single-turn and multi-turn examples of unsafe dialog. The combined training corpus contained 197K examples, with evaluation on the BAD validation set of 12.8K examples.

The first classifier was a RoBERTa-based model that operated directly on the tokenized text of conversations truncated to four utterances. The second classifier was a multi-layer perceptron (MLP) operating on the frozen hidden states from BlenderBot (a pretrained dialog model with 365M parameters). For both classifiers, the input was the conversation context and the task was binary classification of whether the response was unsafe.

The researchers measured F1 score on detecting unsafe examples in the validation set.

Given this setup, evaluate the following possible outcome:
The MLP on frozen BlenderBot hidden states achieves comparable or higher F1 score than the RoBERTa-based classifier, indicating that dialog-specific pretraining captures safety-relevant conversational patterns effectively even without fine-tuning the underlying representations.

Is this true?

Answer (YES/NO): NO